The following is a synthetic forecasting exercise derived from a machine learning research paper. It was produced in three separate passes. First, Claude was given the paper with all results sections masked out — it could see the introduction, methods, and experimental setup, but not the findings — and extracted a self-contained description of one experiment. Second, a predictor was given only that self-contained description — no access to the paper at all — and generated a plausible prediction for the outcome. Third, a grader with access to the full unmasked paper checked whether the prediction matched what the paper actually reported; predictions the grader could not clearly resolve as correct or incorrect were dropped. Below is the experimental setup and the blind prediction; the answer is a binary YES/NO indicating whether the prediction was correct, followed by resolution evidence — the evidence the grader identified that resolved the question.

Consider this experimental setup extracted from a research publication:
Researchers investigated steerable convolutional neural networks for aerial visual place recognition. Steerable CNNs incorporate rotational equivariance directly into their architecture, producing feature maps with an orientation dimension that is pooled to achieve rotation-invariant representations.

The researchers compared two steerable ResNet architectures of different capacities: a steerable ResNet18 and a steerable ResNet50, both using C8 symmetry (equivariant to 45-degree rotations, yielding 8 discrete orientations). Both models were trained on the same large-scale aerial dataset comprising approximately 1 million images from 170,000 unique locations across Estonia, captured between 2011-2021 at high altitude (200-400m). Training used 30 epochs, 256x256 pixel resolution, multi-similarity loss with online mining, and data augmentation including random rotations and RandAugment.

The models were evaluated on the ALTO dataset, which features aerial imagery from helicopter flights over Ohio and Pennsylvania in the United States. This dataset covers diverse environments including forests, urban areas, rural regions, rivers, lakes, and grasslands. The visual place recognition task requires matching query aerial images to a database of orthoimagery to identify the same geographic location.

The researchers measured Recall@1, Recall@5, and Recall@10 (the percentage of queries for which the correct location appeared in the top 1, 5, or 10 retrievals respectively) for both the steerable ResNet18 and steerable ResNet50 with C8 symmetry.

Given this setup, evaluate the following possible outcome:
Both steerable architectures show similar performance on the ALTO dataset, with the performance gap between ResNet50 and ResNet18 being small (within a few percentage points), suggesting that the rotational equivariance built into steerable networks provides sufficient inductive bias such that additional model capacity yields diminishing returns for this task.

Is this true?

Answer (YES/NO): NO